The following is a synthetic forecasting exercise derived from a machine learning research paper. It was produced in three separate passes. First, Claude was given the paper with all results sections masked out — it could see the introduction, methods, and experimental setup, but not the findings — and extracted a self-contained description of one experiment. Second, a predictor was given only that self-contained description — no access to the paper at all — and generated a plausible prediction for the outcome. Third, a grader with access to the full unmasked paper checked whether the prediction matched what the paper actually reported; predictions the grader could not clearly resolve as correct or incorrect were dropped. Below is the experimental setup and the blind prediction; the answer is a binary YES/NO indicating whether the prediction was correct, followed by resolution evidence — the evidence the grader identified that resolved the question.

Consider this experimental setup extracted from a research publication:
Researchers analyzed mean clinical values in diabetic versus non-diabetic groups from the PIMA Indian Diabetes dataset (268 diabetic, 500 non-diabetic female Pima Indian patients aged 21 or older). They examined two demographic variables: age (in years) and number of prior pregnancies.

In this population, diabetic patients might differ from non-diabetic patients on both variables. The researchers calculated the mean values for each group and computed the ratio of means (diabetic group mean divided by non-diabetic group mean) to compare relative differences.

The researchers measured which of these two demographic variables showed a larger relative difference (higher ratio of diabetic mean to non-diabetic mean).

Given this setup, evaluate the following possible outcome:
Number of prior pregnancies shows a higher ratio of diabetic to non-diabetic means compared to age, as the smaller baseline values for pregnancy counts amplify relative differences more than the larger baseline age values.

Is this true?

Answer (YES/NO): YES